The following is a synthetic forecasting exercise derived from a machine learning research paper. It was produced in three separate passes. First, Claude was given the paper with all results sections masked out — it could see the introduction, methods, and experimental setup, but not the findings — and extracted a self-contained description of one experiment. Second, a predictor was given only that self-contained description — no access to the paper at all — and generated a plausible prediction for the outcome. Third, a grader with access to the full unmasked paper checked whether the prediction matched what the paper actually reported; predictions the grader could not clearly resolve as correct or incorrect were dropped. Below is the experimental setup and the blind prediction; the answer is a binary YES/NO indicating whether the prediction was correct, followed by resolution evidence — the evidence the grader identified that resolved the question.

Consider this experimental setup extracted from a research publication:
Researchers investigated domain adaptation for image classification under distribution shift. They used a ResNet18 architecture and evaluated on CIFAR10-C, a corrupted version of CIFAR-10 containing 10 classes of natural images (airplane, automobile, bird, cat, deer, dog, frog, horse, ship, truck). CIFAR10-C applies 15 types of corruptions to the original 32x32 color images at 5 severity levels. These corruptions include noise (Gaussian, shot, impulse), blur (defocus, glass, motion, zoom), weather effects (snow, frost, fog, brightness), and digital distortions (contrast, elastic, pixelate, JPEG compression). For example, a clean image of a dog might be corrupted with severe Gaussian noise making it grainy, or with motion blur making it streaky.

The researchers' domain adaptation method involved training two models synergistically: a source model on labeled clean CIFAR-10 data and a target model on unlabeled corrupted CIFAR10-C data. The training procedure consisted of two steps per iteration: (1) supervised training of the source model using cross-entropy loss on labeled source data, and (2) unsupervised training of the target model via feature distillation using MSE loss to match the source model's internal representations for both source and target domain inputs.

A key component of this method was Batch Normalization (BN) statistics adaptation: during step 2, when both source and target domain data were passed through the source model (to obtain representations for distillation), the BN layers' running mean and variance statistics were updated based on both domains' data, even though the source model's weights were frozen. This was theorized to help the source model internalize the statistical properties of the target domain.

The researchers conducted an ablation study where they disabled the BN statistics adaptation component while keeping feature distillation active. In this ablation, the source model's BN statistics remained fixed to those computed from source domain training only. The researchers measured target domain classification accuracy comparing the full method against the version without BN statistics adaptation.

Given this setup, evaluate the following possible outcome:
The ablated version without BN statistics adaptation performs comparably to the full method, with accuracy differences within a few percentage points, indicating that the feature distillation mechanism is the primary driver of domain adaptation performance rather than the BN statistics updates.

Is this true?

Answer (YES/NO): NO